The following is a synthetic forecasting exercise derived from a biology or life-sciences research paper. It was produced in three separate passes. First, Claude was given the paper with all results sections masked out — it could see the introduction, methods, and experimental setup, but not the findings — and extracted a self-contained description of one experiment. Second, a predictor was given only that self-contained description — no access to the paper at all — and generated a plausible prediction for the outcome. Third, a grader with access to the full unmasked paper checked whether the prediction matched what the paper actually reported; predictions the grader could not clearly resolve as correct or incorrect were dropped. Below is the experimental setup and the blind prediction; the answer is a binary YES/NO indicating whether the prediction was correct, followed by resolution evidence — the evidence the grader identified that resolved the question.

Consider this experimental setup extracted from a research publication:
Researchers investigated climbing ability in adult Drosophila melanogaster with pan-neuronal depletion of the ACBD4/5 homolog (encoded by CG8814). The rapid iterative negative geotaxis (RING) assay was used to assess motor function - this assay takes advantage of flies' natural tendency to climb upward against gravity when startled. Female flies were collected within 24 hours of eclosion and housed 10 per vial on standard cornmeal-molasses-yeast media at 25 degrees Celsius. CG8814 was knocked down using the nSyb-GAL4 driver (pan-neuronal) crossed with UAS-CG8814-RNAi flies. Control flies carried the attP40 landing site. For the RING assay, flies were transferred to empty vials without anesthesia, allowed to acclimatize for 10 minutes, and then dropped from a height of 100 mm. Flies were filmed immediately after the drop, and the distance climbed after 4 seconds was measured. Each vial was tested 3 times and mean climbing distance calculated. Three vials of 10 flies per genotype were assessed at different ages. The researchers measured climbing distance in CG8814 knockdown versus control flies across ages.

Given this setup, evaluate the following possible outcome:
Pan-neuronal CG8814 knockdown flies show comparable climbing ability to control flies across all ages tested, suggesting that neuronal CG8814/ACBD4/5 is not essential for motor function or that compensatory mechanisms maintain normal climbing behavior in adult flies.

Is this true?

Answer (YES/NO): YES